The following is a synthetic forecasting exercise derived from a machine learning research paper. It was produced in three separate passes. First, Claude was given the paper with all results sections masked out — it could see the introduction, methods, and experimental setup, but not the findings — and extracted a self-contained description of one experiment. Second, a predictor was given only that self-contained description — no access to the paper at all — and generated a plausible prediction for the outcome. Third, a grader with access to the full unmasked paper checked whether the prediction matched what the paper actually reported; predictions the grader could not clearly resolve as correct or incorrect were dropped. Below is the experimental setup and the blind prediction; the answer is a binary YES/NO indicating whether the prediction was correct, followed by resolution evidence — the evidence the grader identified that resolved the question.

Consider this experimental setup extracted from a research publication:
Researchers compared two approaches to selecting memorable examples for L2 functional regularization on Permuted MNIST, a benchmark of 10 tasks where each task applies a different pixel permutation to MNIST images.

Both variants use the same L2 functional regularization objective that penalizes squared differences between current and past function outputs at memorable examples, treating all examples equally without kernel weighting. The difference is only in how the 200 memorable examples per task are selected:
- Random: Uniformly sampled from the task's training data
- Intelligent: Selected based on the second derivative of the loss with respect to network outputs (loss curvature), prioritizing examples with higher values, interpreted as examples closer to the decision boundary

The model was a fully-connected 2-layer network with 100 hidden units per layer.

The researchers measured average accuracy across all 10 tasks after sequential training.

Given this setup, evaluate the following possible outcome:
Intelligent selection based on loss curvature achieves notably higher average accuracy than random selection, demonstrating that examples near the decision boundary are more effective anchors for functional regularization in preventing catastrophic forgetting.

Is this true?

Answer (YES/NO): YES